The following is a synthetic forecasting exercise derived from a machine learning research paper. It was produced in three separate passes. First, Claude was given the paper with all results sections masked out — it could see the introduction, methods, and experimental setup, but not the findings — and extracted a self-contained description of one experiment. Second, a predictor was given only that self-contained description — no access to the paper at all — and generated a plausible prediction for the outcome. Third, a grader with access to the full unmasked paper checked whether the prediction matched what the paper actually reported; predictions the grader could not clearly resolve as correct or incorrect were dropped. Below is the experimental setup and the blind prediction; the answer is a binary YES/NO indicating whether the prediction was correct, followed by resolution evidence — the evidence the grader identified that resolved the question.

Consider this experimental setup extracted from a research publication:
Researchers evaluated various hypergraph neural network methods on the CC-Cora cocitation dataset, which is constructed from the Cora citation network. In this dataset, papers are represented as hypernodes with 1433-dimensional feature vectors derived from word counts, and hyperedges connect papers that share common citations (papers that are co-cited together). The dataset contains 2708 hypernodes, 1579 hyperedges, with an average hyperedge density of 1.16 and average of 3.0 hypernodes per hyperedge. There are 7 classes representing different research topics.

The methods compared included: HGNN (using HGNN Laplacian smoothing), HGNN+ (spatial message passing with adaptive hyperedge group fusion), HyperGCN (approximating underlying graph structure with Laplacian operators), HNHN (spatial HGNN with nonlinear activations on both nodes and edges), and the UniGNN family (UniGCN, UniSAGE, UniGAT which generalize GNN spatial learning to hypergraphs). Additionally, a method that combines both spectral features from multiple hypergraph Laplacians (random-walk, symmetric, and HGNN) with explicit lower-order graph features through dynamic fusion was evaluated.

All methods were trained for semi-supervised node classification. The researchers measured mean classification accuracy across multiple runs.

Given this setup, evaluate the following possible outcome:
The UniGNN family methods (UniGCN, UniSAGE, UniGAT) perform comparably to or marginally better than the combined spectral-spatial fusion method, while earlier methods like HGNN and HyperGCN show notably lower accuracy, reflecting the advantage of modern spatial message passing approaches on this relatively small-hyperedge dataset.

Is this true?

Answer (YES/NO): NO